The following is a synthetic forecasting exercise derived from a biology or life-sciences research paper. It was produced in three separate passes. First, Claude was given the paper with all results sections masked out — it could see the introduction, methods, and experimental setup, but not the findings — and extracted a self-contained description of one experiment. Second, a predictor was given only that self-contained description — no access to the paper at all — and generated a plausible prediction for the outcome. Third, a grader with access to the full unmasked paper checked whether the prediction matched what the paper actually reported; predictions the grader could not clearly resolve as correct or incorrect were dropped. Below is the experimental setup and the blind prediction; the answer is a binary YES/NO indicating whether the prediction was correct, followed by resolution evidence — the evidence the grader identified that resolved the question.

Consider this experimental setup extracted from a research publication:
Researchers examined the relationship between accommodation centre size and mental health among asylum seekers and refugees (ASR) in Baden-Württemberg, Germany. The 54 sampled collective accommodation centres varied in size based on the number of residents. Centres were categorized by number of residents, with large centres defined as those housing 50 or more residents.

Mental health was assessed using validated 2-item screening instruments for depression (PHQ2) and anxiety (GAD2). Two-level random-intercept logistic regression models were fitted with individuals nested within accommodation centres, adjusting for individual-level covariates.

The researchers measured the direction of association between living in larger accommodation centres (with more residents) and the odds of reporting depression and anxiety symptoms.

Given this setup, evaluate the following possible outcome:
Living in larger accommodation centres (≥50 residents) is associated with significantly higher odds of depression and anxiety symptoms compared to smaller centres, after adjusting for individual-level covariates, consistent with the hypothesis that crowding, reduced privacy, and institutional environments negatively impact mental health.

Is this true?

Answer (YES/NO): NO